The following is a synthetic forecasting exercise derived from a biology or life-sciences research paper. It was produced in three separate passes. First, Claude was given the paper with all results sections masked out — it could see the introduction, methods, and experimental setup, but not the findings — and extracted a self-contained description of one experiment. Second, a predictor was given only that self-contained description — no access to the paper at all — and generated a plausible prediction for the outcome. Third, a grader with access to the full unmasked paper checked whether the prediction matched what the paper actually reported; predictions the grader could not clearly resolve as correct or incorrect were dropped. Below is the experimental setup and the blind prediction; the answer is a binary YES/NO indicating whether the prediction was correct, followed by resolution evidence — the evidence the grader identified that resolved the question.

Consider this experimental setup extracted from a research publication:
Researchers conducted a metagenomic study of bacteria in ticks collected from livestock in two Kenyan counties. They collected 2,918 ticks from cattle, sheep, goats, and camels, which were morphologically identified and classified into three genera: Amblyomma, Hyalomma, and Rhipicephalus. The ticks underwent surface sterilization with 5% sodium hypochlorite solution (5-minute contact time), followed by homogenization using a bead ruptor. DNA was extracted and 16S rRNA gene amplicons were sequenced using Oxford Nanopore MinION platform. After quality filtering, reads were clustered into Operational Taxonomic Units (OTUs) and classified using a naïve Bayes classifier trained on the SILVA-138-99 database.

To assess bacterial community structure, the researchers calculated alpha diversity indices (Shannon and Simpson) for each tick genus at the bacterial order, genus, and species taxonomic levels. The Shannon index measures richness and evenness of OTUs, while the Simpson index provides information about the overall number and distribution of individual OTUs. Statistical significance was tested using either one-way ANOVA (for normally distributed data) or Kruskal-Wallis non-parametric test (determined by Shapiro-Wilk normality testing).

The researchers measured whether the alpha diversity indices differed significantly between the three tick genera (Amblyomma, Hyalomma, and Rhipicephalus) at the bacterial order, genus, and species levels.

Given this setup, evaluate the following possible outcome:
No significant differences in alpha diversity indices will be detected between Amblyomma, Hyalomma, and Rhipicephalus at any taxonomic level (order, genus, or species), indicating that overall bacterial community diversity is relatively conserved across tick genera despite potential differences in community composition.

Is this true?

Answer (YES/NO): YES